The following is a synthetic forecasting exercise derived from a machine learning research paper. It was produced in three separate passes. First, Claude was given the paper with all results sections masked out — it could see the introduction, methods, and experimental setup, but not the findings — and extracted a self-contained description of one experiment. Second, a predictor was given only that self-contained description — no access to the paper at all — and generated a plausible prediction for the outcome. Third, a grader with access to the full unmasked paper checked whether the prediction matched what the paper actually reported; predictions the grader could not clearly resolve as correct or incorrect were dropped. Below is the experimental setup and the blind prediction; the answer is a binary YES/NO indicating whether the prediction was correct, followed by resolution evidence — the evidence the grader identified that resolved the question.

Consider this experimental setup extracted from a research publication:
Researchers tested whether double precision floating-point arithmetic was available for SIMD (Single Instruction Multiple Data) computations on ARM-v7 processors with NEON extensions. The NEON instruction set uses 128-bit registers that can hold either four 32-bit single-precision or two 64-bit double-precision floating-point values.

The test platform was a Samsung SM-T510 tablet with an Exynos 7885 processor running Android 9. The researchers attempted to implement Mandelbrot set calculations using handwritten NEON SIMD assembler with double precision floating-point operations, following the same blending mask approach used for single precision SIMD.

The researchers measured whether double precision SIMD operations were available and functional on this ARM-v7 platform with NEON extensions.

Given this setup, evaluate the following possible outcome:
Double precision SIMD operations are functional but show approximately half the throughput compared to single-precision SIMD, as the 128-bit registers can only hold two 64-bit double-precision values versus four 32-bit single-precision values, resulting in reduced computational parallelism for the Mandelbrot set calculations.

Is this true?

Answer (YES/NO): NO